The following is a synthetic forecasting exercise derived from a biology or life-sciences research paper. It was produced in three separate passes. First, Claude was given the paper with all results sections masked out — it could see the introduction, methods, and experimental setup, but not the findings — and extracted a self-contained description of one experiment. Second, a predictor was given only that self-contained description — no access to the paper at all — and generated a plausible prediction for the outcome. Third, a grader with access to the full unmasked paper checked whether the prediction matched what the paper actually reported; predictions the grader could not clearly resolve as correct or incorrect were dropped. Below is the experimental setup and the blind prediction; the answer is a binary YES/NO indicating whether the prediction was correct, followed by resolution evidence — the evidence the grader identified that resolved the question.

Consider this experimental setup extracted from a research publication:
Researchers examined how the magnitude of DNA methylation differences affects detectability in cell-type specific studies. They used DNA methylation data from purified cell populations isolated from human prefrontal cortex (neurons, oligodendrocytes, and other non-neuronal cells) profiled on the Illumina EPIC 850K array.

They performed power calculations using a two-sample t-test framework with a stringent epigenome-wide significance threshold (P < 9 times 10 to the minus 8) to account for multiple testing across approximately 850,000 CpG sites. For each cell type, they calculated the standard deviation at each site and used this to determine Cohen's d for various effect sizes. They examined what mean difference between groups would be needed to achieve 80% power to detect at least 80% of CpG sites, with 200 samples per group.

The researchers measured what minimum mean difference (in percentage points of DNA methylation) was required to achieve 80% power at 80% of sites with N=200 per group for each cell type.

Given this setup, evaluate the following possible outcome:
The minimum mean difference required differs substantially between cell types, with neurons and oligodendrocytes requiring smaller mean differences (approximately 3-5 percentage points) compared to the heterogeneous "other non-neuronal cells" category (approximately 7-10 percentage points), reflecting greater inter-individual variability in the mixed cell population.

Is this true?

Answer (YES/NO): NO